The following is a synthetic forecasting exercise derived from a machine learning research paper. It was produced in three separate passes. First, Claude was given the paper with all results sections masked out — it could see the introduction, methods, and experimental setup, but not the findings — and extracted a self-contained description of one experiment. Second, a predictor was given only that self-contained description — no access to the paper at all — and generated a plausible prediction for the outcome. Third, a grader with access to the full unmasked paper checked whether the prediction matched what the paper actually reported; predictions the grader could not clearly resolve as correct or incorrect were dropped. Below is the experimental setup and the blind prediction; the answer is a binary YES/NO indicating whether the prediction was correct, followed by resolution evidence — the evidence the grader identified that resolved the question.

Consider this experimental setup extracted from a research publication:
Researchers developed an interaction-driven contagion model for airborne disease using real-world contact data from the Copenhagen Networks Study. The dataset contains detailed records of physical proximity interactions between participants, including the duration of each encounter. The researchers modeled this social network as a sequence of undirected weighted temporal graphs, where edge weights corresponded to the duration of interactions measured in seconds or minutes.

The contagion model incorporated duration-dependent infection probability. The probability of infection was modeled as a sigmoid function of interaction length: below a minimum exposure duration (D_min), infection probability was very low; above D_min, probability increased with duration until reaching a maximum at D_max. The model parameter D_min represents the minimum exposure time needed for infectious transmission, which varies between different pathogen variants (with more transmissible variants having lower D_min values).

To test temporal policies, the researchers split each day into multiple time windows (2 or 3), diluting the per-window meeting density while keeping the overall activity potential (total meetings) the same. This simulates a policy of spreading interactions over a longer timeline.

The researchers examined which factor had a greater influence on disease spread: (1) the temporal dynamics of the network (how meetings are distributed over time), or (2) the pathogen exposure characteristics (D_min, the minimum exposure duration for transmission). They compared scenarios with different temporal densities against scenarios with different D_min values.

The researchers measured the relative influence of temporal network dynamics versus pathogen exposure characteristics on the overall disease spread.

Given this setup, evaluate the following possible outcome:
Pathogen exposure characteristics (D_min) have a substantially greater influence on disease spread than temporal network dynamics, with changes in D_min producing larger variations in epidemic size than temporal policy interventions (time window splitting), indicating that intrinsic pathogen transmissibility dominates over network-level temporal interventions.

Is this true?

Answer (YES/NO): NO